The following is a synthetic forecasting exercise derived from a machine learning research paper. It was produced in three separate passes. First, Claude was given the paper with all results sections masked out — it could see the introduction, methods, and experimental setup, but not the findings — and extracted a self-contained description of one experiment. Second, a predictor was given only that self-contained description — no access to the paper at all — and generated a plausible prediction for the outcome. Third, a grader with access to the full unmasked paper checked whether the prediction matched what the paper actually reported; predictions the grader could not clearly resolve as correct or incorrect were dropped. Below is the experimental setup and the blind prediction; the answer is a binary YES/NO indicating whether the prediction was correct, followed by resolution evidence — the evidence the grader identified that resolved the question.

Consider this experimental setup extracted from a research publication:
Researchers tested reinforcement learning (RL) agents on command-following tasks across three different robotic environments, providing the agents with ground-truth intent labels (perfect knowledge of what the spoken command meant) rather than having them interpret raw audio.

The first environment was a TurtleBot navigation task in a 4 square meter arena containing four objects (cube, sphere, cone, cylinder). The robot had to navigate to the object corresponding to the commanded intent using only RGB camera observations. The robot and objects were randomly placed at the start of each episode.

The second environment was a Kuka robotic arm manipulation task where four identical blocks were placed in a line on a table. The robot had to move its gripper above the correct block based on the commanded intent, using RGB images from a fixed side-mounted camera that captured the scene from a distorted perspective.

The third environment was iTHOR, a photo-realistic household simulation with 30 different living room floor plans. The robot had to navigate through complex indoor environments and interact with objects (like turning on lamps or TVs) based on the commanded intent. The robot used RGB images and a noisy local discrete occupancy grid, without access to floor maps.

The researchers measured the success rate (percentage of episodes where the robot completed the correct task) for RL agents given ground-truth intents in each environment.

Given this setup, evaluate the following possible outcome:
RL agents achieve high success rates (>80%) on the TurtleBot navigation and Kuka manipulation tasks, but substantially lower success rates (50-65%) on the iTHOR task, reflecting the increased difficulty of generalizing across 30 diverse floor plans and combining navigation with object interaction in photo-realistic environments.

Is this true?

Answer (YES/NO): NO